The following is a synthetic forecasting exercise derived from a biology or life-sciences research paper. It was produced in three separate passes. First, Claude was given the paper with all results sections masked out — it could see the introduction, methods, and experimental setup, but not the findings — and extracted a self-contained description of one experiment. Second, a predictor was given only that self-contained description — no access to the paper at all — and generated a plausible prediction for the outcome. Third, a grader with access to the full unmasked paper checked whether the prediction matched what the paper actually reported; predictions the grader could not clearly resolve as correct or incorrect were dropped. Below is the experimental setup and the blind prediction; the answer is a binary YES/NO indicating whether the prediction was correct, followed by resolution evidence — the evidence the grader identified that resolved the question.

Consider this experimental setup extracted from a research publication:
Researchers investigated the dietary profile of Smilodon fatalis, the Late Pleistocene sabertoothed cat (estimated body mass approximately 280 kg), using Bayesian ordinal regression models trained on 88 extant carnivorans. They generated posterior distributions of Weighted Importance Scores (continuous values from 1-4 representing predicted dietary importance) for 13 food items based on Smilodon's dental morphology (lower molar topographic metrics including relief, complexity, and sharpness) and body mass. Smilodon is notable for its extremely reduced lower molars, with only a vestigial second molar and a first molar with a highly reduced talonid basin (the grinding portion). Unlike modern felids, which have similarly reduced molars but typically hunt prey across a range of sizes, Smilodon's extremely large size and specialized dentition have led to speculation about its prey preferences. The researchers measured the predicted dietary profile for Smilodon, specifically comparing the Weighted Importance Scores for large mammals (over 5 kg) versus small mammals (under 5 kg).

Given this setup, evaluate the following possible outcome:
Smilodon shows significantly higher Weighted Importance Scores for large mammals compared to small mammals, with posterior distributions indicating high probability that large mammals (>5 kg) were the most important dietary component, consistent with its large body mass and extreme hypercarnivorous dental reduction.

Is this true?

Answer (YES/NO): YES